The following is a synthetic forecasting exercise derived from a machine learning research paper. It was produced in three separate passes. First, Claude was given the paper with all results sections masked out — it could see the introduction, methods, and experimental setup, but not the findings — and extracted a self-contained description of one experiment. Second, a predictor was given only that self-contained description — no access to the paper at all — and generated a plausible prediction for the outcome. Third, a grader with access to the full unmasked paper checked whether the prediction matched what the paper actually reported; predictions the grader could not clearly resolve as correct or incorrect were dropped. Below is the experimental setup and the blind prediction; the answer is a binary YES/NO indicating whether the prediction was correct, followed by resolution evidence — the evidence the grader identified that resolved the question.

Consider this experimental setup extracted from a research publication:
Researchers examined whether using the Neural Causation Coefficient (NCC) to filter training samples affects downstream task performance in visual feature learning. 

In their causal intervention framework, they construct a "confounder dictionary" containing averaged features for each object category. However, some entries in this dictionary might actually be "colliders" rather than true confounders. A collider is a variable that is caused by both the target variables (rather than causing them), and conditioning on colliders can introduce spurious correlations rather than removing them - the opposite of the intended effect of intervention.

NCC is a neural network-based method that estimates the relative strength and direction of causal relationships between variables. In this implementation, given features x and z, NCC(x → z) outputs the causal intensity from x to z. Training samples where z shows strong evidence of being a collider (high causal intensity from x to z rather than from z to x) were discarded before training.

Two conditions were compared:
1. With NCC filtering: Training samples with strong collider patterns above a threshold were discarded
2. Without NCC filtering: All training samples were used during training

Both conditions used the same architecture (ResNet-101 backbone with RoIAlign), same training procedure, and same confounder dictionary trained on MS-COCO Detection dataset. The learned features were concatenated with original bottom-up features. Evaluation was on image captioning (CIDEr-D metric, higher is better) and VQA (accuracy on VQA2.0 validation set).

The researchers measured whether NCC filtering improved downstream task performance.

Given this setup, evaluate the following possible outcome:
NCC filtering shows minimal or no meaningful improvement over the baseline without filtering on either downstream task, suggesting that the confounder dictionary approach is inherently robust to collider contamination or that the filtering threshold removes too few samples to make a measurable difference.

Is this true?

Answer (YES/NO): YES